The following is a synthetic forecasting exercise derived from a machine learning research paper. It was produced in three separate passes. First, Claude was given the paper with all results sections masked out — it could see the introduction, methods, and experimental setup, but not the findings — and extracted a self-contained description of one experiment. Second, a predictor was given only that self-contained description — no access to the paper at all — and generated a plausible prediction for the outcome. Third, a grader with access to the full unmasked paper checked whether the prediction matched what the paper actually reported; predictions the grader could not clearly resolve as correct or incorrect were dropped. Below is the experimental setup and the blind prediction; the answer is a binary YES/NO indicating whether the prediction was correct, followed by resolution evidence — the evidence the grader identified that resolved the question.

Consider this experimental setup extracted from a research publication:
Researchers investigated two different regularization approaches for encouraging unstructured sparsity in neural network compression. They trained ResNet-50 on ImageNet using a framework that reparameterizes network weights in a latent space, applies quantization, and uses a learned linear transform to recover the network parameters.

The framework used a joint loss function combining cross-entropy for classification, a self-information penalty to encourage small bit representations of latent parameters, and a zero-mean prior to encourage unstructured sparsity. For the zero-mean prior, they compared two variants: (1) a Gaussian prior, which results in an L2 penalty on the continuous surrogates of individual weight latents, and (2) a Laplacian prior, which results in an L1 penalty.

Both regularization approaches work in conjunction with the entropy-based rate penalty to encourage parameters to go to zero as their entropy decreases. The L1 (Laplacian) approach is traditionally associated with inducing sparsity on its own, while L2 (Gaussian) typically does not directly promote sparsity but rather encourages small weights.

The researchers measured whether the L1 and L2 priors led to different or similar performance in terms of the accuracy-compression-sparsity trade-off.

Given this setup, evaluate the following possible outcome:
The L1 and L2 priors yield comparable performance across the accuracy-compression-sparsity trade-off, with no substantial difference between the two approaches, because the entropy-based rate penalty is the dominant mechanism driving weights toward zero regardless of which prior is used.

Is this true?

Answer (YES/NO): YES